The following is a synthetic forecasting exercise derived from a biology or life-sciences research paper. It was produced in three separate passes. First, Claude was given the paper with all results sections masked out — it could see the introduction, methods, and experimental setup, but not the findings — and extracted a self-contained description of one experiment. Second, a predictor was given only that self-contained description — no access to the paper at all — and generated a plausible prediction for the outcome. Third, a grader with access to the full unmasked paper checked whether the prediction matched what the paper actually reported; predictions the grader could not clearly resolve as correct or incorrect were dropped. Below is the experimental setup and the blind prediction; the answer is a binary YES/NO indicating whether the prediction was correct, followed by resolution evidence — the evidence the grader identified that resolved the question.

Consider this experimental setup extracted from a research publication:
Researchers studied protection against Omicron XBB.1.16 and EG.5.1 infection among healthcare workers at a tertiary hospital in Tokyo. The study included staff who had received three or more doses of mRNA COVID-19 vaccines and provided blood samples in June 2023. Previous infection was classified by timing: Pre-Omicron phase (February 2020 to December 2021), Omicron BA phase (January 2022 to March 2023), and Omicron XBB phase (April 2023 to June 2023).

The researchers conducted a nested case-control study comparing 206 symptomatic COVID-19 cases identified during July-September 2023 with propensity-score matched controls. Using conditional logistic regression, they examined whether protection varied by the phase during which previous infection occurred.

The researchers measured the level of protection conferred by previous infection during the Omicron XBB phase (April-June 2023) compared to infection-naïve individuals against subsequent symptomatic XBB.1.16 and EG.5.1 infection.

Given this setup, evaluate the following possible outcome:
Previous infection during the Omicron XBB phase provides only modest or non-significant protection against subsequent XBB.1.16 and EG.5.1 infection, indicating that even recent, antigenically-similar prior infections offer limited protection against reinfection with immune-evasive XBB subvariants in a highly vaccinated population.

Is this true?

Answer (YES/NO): NO